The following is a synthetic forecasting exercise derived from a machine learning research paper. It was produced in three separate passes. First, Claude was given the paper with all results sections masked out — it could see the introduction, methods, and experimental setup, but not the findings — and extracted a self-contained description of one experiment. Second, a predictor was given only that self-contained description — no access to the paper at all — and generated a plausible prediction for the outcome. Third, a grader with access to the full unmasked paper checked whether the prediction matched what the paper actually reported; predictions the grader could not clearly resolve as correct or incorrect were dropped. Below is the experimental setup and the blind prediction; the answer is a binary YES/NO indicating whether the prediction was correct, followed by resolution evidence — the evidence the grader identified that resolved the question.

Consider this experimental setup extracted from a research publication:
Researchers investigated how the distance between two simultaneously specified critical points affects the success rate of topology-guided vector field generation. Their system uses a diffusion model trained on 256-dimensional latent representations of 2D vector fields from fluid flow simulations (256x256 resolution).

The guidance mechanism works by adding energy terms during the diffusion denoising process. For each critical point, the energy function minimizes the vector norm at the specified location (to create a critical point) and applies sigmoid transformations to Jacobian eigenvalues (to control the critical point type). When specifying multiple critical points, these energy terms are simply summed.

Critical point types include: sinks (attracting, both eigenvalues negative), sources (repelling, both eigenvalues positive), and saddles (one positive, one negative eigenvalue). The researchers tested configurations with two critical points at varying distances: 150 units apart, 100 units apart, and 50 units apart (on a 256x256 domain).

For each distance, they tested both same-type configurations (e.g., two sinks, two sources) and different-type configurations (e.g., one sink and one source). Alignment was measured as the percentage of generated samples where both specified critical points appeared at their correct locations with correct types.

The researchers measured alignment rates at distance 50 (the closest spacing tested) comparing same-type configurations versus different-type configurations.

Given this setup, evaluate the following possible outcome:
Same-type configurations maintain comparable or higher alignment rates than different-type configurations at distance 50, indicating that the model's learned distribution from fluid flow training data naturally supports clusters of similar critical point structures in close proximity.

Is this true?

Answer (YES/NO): NO